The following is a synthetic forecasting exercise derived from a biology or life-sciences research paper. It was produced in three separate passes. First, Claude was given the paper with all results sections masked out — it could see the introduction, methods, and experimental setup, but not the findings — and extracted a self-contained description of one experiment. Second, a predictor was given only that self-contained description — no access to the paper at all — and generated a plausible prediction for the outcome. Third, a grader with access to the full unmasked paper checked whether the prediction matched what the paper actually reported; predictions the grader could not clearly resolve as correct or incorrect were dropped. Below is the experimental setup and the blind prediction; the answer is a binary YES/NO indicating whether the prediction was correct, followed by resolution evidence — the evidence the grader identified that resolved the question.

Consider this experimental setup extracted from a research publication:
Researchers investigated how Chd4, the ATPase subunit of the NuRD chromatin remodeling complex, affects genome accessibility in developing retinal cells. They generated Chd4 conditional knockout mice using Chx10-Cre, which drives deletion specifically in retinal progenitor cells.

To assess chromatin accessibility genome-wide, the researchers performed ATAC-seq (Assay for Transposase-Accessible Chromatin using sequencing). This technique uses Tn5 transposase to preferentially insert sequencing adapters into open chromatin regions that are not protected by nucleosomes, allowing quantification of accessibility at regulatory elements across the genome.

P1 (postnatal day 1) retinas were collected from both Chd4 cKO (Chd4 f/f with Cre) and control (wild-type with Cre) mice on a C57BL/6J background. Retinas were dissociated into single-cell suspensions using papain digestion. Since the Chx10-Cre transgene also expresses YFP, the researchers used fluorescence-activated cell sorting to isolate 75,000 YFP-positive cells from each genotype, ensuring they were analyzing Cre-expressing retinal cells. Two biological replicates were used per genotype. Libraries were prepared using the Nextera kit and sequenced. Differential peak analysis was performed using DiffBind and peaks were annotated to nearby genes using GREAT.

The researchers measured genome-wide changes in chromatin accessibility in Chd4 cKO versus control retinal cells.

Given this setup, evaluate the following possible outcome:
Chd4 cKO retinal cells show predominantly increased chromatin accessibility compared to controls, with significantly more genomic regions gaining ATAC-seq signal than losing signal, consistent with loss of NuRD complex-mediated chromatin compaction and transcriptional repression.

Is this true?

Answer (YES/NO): YES